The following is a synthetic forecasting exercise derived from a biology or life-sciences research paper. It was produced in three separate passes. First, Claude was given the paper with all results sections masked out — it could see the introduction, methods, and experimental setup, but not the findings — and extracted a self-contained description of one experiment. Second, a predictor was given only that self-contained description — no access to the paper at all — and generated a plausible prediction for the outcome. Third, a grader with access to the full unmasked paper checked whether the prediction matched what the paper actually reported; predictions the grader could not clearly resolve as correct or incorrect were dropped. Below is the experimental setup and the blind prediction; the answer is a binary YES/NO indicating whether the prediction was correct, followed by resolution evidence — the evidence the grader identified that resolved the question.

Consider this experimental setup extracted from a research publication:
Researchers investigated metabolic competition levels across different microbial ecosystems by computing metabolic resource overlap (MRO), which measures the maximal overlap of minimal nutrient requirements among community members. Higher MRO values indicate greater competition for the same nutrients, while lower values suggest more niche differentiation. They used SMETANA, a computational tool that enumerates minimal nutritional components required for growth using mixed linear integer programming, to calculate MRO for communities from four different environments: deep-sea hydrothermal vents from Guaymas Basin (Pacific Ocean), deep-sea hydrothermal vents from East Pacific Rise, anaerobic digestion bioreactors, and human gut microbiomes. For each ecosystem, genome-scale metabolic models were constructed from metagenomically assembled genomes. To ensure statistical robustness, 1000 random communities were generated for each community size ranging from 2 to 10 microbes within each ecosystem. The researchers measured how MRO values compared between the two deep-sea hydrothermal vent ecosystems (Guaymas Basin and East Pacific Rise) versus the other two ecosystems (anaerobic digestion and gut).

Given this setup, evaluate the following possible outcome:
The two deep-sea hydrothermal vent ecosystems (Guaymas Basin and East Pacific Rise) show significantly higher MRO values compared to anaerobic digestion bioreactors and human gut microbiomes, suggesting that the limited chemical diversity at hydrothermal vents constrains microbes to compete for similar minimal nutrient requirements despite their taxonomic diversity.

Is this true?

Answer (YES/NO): NO